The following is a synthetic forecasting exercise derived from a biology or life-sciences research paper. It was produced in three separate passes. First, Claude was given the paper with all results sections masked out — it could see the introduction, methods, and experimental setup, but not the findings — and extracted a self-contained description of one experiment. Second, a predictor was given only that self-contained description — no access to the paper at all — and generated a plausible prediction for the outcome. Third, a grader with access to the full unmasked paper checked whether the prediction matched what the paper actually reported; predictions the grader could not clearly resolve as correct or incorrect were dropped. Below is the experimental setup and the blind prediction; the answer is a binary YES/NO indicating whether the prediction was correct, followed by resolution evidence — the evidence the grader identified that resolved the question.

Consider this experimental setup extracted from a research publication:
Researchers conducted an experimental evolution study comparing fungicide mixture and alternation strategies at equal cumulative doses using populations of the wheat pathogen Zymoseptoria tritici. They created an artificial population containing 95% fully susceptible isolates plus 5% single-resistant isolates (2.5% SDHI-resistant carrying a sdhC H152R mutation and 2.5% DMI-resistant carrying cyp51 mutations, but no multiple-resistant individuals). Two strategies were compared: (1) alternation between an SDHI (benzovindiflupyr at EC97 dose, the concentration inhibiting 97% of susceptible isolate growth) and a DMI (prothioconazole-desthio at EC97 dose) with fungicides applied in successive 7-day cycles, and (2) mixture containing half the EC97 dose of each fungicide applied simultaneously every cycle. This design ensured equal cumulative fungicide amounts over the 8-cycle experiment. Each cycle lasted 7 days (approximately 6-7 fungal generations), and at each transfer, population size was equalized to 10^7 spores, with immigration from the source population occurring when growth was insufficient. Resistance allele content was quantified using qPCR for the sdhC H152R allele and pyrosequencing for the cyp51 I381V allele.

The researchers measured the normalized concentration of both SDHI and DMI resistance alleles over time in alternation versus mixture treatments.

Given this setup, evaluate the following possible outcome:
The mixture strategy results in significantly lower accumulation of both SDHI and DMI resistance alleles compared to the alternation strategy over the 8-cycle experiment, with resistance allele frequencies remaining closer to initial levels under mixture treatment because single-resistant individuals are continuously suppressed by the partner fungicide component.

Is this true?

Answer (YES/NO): YES